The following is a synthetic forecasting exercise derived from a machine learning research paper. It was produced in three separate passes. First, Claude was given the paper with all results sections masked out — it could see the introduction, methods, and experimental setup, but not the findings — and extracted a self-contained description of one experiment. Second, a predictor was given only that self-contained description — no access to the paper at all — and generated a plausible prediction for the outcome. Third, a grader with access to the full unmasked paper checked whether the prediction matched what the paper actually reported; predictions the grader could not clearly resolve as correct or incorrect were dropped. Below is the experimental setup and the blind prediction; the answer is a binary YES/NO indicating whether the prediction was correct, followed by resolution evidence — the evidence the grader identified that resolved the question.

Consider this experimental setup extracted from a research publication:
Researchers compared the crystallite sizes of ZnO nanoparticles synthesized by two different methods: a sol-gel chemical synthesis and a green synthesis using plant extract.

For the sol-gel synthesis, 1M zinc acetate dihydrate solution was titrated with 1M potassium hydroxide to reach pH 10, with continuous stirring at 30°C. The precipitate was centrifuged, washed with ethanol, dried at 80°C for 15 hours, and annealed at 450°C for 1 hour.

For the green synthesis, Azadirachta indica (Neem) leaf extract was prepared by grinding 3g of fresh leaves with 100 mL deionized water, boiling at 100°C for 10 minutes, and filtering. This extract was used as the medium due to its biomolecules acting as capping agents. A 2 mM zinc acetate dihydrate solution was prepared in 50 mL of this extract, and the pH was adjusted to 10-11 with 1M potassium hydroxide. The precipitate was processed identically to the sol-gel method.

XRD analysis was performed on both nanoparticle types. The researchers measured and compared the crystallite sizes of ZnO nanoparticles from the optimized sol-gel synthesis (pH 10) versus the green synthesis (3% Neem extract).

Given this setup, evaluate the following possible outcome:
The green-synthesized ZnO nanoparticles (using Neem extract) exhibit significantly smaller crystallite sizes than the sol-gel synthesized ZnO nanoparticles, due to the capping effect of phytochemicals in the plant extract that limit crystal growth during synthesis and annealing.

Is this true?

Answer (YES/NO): NO